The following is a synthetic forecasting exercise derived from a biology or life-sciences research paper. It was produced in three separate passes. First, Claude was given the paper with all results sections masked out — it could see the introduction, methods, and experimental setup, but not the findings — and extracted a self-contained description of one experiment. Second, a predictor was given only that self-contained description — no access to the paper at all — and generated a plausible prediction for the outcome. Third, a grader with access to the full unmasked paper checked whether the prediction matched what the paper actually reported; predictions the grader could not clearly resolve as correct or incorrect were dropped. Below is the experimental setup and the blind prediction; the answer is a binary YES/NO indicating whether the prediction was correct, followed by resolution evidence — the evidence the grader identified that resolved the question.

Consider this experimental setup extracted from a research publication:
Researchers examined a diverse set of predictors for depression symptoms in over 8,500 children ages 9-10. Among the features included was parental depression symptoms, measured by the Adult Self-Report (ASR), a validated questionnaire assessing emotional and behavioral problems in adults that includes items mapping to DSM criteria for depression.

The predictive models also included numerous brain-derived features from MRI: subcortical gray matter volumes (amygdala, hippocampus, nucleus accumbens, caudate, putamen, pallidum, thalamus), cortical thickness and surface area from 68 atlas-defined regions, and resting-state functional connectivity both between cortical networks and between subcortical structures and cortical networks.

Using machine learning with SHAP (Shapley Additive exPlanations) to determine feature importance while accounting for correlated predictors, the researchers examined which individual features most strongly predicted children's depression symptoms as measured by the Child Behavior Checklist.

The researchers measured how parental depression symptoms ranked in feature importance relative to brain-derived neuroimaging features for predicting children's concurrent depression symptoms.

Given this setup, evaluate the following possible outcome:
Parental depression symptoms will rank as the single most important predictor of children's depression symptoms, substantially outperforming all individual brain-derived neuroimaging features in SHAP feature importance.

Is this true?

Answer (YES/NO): YES